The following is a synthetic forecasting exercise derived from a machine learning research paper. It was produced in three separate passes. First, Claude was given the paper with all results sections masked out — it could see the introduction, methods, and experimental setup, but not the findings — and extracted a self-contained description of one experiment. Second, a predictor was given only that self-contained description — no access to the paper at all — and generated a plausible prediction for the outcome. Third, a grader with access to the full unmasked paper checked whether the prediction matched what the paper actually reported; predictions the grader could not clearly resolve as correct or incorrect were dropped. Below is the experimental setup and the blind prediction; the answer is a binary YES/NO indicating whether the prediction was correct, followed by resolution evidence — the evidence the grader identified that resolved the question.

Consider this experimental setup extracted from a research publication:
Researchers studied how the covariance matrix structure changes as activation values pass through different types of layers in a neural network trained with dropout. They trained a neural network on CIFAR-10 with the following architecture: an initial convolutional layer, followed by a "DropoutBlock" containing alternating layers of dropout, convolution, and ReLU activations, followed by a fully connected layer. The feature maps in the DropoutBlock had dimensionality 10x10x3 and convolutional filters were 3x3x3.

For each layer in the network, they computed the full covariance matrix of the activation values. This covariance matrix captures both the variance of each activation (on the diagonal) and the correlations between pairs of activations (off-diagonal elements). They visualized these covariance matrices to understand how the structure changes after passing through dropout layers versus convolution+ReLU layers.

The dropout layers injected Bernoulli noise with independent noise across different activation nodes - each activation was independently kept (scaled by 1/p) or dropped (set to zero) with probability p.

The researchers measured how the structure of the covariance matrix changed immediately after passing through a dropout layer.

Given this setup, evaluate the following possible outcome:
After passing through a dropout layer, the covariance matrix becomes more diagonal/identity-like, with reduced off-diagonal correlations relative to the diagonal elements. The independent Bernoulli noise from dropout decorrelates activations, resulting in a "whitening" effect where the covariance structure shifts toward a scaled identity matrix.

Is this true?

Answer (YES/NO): NO